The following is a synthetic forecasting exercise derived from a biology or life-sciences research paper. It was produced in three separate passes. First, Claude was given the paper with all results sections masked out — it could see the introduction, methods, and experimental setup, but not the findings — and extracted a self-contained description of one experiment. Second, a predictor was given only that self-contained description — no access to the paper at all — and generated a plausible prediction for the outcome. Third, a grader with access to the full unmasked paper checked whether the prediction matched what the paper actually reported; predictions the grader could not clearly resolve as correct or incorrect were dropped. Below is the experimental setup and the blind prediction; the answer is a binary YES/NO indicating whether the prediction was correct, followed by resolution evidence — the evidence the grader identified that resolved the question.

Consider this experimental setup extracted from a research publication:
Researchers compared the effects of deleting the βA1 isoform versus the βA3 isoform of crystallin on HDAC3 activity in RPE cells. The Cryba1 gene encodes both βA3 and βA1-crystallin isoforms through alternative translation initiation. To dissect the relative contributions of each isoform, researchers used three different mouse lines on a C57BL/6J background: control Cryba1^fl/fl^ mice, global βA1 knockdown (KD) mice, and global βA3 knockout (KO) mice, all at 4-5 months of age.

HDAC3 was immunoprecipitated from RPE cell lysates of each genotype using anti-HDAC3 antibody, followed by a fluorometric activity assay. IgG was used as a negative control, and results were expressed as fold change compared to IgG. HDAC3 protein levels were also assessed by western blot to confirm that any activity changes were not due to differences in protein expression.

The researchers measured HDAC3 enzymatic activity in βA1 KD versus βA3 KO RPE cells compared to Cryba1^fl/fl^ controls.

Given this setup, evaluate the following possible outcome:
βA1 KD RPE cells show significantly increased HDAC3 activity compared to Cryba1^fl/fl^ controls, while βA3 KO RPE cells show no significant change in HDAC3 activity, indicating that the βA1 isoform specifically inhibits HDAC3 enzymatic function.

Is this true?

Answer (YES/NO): NO